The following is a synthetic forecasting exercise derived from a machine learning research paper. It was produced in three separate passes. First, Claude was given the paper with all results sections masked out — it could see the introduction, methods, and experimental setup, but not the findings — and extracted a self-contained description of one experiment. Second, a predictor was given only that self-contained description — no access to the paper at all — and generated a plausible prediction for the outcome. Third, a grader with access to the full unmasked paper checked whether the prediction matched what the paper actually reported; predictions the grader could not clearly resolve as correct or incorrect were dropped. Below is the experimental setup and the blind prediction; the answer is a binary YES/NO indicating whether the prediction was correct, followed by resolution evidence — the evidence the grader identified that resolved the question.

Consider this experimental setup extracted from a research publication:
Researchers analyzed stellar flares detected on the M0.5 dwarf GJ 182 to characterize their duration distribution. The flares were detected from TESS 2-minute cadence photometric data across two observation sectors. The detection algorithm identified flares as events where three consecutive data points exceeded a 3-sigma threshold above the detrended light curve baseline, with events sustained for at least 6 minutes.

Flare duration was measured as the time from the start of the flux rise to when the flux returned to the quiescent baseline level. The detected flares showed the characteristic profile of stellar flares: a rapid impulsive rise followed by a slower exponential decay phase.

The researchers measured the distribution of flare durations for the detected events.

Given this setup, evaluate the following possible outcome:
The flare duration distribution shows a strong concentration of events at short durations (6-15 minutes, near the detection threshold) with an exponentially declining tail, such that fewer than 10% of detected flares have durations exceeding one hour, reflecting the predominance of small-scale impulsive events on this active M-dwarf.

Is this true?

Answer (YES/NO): NO